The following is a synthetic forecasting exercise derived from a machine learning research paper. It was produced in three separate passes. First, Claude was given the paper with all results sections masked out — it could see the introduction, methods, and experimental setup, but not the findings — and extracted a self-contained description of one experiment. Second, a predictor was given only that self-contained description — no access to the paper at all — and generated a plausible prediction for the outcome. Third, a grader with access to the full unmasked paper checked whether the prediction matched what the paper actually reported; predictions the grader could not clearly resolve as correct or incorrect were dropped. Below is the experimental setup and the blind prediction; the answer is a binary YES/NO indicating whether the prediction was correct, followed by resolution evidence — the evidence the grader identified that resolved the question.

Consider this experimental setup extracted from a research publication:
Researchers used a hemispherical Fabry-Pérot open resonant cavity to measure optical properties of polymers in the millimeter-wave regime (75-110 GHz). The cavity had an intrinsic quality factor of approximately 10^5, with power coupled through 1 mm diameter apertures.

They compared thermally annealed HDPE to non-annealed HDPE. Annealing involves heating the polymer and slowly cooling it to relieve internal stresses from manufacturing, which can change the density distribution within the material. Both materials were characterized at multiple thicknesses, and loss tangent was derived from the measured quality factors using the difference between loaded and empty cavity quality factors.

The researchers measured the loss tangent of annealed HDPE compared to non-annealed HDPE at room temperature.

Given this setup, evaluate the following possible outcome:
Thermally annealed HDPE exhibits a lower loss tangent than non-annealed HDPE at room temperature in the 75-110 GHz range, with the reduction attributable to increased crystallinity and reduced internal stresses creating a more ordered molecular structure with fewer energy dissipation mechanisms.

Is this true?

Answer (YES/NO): NO